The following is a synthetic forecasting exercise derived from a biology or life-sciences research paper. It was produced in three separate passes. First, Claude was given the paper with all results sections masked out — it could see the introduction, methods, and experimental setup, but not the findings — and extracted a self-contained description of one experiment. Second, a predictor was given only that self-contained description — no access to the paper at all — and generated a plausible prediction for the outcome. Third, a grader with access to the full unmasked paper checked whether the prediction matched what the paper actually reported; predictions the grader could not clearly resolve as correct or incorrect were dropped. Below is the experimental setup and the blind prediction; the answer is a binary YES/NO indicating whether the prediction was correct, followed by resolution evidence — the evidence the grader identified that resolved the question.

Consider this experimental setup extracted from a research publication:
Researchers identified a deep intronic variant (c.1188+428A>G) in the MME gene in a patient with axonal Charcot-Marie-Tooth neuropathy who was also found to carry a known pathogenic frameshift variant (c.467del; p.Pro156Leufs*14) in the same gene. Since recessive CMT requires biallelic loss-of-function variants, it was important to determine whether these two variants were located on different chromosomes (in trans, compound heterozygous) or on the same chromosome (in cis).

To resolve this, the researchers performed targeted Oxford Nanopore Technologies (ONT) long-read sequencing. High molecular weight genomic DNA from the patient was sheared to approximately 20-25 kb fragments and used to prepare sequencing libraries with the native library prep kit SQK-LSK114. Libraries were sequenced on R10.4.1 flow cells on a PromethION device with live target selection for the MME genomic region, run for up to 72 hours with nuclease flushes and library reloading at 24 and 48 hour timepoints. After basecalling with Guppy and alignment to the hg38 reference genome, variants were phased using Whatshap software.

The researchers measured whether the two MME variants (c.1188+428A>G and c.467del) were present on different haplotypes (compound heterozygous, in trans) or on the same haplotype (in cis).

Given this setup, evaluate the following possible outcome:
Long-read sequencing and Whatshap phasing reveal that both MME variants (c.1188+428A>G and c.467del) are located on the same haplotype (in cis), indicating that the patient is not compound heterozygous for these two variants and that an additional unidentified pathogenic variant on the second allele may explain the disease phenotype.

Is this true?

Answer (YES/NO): NO